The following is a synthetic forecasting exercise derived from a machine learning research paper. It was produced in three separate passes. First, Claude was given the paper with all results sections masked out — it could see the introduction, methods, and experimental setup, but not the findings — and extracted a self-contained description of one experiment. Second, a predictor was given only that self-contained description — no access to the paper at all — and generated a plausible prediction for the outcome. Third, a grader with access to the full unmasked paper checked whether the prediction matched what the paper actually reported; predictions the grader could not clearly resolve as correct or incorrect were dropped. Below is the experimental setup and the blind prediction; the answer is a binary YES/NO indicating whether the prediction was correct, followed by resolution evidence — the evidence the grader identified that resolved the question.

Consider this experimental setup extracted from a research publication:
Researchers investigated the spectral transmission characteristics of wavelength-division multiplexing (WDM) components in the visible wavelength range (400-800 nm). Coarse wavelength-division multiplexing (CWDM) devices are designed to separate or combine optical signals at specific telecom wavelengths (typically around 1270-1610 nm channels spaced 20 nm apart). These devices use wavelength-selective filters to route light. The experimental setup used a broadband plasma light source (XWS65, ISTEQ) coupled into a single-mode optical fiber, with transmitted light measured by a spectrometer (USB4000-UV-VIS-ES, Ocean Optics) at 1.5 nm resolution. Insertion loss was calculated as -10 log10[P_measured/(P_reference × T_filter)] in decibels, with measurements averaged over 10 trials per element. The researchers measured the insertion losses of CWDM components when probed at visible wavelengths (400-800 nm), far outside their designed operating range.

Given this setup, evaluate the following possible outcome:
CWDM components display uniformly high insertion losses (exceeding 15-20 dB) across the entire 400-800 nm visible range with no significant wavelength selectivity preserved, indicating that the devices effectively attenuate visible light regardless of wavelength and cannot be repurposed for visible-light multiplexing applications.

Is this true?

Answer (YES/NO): NO